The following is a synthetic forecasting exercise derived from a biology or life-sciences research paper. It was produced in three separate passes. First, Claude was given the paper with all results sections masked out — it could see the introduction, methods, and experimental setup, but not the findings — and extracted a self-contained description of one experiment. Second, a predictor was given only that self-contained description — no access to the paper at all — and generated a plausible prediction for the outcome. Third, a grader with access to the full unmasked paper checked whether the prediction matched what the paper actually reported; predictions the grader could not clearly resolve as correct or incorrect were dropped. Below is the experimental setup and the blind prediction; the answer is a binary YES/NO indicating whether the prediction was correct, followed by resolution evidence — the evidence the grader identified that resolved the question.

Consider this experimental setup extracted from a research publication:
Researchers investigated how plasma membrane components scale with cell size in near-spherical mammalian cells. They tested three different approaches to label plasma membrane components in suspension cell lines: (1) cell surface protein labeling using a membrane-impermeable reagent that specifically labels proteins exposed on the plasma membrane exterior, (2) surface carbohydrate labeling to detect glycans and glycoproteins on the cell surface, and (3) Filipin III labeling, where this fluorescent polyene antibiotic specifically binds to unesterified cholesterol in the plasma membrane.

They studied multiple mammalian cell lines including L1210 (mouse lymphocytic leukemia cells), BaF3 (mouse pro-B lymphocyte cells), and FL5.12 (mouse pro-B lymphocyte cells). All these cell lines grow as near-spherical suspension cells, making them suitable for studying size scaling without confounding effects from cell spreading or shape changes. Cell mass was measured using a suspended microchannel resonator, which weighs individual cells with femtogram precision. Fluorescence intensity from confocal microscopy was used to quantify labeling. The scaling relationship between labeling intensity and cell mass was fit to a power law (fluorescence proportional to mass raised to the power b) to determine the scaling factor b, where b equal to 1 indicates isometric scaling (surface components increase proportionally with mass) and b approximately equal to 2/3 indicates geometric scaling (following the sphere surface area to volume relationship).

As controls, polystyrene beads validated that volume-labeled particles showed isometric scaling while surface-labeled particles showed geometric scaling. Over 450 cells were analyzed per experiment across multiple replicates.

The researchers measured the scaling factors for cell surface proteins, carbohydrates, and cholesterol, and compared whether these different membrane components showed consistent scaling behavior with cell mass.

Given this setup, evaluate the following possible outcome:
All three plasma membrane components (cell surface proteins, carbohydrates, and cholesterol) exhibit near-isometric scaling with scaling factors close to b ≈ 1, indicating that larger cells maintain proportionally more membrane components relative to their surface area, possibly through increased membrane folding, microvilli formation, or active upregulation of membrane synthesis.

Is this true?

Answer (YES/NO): NO